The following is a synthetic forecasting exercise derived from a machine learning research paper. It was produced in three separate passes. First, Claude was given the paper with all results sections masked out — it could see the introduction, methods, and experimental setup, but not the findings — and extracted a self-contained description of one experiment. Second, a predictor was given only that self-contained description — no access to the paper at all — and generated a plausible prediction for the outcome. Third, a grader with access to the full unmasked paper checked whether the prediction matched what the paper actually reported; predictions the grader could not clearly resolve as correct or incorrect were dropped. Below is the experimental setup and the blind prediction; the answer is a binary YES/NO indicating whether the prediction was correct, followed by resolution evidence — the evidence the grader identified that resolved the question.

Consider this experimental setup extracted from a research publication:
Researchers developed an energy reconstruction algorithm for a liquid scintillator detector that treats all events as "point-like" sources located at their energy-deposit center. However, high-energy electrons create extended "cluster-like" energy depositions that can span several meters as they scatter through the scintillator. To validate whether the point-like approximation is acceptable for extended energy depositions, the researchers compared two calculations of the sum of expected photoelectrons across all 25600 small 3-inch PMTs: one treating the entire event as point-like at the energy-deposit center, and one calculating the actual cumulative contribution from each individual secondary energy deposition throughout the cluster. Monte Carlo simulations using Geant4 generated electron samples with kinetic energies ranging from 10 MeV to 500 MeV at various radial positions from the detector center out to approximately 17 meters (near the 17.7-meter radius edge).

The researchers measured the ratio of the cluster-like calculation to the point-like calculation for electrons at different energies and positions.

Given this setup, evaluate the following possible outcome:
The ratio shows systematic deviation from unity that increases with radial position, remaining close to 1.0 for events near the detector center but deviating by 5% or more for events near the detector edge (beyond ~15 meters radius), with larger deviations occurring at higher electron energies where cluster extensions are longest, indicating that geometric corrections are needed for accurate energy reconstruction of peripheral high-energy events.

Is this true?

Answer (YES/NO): NO